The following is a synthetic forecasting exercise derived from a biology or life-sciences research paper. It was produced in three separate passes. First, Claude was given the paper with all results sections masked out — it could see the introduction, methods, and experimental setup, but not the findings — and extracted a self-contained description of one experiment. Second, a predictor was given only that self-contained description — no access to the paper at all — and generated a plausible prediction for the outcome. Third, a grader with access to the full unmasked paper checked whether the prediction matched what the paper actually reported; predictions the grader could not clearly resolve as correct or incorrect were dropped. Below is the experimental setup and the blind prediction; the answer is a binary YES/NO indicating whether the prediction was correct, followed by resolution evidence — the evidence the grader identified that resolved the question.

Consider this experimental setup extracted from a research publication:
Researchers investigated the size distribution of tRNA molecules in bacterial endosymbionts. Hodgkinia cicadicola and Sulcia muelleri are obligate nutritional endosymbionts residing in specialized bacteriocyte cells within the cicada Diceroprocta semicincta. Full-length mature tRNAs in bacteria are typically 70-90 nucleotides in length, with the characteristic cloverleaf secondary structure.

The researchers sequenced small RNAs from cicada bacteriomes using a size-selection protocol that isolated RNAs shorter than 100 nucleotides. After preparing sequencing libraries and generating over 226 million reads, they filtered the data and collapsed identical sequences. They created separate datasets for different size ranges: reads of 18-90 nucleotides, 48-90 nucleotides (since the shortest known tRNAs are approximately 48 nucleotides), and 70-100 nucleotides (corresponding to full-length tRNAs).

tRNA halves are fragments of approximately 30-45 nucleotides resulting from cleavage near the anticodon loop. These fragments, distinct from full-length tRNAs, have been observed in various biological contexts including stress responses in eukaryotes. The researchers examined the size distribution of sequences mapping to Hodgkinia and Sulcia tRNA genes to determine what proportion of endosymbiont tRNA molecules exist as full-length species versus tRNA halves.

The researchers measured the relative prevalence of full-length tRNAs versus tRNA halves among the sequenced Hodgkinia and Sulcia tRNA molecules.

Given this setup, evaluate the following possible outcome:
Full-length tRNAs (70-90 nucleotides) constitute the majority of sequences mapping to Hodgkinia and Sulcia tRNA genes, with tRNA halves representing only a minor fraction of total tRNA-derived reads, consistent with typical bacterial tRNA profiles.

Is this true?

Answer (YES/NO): NO